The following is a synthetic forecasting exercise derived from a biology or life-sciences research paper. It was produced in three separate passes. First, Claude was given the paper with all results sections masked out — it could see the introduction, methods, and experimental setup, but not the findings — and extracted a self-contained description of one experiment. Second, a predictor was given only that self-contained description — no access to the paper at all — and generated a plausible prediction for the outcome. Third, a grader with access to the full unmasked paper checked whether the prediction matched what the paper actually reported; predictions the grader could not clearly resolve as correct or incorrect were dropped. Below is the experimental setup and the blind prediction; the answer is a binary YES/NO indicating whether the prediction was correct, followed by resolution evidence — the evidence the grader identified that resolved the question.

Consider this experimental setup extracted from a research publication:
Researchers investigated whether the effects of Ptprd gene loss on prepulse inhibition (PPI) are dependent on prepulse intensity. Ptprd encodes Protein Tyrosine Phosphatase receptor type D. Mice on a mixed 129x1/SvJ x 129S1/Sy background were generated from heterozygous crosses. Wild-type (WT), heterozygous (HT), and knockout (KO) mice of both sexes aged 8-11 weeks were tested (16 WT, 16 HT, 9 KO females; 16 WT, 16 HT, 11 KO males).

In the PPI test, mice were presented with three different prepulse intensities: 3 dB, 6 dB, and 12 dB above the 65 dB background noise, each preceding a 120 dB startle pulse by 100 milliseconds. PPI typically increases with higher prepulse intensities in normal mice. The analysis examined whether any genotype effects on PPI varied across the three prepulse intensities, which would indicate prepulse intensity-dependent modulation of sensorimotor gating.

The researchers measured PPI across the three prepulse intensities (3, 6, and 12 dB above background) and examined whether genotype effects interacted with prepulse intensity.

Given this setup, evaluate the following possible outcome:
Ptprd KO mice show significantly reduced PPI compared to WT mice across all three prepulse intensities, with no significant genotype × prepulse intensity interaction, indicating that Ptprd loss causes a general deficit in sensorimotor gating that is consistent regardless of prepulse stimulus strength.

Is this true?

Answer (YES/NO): NO